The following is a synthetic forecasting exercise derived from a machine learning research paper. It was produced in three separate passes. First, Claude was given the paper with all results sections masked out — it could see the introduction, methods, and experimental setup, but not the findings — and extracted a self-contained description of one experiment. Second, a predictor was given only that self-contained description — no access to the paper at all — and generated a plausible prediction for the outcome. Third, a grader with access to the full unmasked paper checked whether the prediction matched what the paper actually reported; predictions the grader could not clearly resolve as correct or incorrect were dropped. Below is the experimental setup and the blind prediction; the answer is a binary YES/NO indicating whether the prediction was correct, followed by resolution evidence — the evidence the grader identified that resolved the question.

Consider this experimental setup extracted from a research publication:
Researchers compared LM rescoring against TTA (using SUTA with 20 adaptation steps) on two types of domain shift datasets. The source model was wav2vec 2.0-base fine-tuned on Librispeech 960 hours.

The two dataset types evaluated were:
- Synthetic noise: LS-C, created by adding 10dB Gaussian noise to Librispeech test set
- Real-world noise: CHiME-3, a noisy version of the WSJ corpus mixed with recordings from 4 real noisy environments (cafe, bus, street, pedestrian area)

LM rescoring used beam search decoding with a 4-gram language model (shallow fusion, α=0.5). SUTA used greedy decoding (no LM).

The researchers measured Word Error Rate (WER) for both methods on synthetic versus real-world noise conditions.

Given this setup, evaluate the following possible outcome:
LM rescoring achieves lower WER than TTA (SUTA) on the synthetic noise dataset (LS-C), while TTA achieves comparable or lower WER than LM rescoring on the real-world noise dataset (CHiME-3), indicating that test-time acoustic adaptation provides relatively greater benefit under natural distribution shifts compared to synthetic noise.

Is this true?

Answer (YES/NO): NO